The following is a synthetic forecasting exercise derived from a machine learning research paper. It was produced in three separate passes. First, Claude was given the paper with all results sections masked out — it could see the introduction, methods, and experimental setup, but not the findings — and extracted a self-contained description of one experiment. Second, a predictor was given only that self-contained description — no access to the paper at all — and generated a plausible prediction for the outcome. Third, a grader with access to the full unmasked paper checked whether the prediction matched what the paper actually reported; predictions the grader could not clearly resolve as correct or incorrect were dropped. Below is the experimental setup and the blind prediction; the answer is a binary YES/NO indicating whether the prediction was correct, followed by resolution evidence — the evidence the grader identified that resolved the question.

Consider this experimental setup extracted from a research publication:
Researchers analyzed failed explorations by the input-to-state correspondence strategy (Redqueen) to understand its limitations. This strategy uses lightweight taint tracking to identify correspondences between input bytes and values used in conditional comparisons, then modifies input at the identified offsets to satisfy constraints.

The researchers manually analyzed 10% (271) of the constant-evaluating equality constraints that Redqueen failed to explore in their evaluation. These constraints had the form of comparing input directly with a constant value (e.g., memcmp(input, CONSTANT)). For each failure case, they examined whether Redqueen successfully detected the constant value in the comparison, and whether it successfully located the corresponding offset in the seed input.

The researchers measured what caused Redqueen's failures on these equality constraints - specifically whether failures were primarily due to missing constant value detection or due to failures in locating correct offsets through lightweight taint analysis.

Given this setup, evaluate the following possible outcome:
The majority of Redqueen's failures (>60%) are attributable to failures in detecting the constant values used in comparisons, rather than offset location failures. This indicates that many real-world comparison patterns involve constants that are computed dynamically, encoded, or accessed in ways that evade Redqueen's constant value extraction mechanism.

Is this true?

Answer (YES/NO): NO